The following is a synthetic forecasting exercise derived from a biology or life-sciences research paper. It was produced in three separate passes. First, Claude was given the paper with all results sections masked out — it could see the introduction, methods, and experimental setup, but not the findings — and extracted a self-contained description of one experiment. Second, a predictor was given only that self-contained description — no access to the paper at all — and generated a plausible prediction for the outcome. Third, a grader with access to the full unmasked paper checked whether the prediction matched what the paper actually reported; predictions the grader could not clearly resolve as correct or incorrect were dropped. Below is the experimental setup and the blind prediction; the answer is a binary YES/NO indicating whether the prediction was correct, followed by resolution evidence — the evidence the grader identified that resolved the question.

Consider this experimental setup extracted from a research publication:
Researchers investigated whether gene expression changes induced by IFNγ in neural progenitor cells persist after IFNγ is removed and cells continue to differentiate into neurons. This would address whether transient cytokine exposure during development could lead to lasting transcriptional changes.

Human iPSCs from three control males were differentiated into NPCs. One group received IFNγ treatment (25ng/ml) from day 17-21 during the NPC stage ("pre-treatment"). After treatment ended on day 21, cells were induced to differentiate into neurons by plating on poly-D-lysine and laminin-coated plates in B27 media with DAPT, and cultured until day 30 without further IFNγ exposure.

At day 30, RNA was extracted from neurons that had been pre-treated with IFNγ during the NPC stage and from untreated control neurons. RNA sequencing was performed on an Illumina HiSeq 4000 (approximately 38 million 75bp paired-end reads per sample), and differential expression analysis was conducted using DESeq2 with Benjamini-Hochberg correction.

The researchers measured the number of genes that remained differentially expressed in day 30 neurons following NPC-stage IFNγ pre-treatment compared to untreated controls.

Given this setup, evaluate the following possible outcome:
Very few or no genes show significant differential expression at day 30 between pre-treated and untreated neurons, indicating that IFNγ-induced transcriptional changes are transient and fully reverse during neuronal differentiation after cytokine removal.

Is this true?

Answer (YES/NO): NO